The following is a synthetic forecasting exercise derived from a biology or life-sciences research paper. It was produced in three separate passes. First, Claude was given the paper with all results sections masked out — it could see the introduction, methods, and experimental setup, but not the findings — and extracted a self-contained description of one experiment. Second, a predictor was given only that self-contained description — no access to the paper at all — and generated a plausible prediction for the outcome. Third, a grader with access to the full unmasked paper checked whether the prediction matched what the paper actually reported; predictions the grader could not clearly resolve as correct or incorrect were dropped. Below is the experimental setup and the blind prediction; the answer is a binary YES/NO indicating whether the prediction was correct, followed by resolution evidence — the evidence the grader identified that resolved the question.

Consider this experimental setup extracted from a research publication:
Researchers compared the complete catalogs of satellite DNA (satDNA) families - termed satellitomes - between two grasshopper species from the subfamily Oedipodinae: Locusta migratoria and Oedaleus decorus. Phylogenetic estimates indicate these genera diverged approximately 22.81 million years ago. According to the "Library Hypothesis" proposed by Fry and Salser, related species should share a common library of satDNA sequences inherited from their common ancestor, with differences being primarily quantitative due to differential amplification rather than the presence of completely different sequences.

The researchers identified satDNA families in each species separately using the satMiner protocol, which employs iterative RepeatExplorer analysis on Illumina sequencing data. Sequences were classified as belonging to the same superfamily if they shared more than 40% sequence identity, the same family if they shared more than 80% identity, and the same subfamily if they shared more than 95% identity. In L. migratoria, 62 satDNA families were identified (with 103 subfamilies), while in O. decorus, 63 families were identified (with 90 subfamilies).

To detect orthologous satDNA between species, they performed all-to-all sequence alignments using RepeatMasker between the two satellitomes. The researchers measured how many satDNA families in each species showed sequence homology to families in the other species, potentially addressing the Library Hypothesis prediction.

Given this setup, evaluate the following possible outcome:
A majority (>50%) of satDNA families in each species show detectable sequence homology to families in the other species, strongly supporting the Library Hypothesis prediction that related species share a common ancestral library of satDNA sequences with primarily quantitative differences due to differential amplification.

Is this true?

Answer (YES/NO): NO